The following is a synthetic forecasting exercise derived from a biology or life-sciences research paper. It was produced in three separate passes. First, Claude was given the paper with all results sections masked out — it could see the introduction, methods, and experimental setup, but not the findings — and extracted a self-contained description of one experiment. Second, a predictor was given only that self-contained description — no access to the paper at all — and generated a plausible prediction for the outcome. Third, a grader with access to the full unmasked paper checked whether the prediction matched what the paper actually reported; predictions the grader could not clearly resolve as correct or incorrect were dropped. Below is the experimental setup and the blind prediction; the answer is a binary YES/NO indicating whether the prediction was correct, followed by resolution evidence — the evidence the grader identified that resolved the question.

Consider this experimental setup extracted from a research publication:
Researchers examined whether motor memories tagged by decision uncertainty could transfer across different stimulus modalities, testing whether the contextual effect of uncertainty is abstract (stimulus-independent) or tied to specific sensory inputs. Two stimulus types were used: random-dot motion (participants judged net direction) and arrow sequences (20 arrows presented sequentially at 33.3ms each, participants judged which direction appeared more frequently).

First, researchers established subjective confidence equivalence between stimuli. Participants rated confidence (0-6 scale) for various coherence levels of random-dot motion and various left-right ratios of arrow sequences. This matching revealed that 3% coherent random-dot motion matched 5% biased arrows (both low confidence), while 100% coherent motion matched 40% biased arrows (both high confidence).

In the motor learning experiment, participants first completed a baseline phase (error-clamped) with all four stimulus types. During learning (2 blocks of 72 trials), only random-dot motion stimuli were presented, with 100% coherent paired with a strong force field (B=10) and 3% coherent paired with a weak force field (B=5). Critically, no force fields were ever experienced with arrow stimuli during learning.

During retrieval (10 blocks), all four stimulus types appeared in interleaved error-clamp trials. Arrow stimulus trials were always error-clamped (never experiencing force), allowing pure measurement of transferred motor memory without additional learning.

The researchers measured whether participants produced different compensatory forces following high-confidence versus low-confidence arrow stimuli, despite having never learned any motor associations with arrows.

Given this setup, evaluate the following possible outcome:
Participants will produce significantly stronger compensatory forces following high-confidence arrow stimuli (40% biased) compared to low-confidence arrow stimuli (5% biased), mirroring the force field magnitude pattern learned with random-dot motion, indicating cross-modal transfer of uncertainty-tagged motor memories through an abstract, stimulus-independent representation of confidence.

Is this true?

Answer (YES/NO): YES